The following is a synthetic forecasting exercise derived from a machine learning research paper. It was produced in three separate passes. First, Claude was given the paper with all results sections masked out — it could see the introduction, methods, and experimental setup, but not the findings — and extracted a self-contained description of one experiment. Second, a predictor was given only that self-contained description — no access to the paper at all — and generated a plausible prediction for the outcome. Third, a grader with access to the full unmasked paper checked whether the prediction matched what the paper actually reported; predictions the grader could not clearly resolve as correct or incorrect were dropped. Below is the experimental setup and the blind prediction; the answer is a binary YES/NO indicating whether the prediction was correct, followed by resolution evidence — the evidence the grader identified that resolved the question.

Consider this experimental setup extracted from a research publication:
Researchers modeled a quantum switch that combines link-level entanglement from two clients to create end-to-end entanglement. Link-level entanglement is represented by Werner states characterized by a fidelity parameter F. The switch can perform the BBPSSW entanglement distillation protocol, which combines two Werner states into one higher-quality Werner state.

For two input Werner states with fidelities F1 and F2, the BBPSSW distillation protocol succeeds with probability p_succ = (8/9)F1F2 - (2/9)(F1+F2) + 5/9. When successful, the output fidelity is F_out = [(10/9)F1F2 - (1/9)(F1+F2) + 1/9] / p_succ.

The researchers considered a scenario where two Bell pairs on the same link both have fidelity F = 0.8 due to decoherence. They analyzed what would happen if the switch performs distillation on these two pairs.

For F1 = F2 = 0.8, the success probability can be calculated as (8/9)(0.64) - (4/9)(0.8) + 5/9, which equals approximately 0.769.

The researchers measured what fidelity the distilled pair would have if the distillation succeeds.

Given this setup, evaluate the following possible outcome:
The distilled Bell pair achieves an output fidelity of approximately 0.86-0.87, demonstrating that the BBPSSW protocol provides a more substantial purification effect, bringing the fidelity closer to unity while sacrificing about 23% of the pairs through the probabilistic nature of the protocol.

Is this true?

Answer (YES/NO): NO